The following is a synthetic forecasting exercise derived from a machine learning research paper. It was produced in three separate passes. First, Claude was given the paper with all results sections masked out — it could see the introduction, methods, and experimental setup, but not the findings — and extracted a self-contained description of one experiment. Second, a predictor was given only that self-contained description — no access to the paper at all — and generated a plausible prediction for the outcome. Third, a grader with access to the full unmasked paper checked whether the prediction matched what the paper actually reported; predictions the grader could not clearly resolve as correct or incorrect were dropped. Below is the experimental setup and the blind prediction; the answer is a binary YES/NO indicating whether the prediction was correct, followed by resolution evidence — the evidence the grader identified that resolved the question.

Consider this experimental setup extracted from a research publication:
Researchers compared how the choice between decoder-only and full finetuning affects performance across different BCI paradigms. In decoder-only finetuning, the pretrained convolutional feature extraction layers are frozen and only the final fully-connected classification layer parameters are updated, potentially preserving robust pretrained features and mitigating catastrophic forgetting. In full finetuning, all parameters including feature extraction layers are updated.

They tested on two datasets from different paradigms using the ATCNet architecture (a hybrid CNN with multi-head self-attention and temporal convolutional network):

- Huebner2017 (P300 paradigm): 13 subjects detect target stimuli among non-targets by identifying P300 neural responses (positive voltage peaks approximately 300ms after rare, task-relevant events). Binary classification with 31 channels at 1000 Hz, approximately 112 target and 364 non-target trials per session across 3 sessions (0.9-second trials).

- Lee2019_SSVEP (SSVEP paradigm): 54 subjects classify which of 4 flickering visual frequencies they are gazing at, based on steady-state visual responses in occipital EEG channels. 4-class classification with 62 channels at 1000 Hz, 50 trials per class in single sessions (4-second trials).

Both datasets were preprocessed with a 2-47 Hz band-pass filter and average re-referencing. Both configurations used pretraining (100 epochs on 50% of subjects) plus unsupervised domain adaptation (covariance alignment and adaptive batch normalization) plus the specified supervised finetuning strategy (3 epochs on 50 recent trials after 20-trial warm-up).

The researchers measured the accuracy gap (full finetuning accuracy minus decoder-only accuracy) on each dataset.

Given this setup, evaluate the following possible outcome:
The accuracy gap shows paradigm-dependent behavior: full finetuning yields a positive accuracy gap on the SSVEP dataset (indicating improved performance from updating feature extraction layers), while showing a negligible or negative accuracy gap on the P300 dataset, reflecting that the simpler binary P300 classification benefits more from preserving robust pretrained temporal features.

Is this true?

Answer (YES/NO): NO